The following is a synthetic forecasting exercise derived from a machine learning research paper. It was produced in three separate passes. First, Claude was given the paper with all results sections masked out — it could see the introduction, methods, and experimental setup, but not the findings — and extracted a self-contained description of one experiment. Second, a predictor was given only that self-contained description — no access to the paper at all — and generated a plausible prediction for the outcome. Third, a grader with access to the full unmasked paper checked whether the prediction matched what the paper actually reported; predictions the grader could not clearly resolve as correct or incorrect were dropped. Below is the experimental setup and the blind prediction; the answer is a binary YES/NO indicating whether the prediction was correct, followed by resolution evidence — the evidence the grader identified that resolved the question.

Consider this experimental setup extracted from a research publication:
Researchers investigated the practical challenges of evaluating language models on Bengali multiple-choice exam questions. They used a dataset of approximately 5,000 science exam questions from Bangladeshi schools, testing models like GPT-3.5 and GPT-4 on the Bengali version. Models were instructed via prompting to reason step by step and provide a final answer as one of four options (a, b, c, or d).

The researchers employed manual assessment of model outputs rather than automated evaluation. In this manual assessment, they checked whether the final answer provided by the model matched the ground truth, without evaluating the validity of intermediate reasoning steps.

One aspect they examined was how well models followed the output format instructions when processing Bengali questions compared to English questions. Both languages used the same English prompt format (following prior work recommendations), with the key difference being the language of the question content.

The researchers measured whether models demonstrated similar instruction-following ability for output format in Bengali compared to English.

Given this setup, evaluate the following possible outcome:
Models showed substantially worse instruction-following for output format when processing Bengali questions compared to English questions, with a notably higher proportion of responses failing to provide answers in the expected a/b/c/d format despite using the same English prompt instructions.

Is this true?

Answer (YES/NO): YES